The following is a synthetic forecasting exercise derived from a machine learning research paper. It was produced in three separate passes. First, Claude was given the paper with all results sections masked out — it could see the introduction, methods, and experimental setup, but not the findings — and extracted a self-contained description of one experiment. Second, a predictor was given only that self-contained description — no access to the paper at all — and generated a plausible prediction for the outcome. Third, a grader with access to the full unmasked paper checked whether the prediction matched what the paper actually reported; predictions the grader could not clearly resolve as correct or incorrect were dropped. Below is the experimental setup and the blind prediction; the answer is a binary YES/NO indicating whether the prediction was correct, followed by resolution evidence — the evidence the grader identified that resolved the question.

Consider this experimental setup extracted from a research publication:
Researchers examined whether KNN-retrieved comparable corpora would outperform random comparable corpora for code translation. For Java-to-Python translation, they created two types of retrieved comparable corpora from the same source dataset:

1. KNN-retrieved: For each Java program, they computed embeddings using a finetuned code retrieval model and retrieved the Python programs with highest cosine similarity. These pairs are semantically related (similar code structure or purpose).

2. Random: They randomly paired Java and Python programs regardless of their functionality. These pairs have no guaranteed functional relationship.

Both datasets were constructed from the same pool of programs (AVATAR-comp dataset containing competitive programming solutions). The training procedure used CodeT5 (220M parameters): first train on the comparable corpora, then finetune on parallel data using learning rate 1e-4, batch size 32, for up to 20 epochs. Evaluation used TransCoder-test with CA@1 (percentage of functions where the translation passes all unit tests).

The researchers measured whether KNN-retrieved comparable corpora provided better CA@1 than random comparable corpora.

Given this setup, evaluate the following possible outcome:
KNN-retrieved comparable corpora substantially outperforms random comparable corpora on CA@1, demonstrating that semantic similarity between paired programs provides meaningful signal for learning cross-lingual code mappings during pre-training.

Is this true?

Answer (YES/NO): NO